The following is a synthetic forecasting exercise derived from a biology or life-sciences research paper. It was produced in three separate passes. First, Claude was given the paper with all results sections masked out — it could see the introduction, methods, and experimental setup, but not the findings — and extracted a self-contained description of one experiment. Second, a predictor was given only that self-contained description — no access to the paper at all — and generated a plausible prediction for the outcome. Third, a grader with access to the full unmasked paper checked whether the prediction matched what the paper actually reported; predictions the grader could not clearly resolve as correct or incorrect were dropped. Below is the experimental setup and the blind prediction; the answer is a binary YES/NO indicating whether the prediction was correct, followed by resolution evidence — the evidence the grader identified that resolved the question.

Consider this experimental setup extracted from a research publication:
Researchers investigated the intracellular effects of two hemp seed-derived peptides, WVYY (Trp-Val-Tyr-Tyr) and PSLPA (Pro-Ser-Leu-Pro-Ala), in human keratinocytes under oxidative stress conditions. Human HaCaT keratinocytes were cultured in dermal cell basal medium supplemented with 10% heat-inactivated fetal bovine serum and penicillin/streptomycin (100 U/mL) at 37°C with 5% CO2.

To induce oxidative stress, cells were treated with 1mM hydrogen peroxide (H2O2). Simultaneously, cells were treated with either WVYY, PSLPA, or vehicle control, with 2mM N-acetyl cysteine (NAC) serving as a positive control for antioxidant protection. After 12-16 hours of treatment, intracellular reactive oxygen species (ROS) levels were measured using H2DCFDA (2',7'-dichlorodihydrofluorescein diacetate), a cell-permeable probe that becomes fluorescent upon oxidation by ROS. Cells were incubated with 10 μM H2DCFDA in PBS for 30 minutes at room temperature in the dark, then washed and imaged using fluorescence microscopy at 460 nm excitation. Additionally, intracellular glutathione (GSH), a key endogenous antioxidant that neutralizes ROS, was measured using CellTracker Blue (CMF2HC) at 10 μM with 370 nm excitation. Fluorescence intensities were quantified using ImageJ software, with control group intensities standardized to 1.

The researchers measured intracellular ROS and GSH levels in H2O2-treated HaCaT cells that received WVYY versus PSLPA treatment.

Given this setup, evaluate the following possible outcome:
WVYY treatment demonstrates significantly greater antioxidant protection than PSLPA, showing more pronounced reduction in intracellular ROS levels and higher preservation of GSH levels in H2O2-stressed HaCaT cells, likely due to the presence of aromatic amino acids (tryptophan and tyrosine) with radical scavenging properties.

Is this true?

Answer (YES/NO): NO